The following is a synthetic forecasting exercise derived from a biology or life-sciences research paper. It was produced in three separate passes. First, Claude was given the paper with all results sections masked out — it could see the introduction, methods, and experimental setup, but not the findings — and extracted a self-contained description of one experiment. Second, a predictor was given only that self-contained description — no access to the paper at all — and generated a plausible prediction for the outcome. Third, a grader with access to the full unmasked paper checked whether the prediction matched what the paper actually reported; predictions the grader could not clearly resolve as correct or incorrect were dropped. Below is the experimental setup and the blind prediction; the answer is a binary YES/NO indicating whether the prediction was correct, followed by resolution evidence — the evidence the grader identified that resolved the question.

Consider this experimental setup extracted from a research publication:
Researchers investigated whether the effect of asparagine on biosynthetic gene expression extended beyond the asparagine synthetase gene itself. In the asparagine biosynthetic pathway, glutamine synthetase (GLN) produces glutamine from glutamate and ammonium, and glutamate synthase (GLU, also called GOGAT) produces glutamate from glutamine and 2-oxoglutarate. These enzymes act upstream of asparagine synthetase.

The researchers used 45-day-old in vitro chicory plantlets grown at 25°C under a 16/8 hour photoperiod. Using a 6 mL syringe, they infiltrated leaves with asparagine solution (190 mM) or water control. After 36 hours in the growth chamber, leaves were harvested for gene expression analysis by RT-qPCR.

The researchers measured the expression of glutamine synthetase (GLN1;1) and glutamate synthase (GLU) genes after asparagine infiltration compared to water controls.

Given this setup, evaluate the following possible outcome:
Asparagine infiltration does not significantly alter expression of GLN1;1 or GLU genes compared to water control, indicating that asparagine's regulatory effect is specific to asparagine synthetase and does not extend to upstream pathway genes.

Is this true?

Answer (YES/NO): NO